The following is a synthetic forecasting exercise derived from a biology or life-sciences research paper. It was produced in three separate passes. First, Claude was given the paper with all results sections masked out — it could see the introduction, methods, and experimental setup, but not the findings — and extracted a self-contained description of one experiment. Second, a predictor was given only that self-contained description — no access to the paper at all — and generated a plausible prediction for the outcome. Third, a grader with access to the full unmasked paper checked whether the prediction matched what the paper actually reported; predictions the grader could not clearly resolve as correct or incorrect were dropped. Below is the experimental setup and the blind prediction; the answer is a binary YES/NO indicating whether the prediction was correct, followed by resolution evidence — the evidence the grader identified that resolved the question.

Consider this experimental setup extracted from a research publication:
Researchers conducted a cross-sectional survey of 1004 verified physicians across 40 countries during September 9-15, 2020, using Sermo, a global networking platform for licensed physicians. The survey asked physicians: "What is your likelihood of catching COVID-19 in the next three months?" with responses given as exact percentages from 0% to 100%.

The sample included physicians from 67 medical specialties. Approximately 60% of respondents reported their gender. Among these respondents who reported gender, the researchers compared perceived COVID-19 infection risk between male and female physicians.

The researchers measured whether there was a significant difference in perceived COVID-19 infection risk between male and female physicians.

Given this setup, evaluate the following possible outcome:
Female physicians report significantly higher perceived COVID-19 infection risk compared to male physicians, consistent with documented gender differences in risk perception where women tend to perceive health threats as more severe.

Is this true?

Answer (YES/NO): YES